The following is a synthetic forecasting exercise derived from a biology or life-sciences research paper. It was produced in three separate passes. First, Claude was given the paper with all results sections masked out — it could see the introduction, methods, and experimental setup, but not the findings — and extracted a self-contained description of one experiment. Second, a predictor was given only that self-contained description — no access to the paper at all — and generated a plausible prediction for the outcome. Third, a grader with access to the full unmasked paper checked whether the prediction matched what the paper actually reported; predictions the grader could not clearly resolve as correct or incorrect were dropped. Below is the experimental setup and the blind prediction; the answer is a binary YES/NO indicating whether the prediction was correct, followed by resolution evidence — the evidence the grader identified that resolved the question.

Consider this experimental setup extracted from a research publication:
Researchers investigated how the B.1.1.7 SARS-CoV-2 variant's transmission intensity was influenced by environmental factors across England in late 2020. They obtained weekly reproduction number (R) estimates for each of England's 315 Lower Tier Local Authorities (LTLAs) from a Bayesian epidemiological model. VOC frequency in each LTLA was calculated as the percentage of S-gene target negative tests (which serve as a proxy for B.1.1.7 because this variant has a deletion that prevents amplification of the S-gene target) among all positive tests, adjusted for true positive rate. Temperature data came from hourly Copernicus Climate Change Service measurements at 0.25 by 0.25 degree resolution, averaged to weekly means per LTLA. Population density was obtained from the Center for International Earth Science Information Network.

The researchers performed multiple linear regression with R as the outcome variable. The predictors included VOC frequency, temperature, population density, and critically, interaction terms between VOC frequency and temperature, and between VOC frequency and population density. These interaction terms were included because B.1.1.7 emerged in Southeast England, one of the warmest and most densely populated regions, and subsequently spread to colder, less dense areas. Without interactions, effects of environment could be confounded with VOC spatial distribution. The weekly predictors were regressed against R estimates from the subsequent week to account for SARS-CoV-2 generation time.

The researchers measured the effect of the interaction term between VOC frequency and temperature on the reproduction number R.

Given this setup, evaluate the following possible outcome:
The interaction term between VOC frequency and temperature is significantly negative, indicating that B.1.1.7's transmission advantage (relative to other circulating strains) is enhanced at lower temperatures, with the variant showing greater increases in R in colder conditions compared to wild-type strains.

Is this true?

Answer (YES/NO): NO